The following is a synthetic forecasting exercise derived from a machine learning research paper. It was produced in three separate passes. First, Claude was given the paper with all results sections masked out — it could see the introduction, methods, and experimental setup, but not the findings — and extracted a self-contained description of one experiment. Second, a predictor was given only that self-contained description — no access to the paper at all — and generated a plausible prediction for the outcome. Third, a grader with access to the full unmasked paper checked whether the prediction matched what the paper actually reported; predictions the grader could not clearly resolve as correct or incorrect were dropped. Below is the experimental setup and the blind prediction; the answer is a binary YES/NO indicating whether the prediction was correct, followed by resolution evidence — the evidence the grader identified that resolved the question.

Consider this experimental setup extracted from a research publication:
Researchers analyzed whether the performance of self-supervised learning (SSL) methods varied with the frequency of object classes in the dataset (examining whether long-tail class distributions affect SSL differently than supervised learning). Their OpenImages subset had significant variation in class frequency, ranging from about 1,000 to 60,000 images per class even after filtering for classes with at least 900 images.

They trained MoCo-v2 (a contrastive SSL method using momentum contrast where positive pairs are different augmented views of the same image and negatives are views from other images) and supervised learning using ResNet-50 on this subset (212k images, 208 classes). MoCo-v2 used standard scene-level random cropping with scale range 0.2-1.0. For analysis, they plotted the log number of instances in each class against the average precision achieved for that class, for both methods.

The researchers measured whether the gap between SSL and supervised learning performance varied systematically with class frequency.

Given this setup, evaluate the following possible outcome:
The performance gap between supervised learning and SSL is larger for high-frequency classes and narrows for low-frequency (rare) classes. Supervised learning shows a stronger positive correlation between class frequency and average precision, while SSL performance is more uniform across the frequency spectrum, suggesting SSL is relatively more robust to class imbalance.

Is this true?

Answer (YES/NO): NO